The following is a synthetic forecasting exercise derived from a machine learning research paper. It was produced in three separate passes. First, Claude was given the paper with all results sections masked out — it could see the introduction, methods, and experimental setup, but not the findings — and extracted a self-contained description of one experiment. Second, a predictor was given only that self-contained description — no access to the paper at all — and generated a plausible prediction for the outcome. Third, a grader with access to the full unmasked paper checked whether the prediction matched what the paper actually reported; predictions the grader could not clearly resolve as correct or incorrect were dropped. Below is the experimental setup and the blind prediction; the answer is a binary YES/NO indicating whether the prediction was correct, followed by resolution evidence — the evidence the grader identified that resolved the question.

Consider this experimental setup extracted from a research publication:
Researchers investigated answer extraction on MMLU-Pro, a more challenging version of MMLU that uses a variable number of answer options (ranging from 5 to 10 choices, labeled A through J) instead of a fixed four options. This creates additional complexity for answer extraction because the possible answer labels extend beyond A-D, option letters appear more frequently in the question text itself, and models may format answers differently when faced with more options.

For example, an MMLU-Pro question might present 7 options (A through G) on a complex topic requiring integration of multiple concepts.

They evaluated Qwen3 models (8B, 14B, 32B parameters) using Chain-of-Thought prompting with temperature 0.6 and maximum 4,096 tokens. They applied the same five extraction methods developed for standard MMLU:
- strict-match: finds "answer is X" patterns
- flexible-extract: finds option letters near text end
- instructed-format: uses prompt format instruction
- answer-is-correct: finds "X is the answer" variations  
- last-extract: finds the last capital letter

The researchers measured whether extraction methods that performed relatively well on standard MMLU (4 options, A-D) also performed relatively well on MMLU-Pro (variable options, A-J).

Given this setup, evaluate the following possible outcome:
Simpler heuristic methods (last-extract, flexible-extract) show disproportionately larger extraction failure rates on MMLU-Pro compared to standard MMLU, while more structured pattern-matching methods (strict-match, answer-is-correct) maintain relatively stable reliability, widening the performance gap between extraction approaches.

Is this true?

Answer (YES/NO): NO